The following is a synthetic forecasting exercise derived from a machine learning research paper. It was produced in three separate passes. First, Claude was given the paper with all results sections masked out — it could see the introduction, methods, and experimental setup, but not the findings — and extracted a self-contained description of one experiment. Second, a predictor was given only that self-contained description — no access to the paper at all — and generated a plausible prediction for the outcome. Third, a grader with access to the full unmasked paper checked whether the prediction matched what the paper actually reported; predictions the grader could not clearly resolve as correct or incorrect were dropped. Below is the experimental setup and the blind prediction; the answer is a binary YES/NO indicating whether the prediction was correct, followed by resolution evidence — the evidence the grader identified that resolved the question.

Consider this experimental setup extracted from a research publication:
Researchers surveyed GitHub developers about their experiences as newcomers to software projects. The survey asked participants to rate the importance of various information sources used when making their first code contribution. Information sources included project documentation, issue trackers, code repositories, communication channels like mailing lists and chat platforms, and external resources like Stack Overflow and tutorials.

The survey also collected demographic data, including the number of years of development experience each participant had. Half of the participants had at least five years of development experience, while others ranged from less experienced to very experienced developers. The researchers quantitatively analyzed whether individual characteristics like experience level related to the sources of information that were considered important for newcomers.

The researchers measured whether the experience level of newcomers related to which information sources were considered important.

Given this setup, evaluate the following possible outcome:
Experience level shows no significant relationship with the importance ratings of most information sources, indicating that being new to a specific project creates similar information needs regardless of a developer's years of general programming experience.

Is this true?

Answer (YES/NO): YES